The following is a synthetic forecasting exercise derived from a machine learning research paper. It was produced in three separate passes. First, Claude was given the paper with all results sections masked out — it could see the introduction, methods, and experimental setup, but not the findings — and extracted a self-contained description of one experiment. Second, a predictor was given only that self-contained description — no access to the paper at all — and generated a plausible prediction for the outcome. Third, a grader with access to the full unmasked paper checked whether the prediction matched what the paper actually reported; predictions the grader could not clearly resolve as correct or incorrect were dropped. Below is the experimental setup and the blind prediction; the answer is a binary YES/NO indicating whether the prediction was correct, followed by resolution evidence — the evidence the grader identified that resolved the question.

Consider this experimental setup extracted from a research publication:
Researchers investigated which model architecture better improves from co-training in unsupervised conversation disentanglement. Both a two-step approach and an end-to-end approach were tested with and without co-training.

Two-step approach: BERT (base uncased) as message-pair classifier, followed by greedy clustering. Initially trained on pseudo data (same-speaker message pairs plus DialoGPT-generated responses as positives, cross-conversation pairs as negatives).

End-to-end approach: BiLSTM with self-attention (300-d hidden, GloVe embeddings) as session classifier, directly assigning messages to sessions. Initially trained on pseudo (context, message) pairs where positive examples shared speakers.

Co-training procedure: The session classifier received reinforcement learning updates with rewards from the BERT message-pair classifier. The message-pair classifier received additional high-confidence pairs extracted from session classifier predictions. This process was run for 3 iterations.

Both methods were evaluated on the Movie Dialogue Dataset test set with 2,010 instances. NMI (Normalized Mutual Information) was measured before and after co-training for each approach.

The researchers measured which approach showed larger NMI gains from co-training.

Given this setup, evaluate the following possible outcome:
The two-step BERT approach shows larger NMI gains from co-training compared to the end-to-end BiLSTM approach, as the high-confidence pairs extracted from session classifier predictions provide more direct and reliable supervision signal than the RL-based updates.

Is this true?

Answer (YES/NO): NO